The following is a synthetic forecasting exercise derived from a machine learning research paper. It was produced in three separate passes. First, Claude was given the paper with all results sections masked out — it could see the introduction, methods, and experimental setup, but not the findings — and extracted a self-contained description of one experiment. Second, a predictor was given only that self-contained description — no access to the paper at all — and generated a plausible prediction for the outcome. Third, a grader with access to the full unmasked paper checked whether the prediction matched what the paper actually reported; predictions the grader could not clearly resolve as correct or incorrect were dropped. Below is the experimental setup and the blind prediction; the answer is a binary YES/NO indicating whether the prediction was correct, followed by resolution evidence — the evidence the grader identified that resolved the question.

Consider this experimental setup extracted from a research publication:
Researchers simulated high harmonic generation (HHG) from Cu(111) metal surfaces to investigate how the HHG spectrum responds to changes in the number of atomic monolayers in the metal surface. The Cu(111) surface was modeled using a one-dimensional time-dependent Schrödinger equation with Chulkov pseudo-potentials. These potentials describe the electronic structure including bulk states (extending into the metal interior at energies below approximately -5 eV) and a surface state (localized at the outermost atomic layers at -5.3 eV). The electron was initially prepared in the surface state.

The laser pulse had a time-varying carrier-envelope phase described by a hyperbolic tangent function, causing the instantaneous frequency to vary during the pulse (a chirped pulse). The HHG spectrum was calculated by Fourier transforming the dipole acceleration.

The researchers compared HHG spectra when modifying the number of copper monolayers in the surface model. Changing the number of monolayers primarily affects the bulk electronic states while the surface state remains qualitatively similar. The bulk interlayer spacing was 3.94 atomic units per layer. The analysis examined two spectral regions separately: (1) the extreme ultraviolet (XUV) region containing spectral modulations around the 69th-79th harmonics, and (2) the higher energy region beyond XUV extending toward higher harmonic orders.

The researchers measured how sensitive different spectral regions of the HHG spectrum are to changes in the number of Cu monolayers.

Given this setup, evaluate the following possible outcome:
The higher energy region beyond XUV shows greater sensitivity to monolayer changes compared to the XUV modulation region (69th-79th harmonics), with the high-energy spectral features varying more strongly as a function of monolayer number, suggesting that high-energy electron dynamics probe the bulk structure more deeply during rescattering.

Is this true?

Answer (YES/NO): NO